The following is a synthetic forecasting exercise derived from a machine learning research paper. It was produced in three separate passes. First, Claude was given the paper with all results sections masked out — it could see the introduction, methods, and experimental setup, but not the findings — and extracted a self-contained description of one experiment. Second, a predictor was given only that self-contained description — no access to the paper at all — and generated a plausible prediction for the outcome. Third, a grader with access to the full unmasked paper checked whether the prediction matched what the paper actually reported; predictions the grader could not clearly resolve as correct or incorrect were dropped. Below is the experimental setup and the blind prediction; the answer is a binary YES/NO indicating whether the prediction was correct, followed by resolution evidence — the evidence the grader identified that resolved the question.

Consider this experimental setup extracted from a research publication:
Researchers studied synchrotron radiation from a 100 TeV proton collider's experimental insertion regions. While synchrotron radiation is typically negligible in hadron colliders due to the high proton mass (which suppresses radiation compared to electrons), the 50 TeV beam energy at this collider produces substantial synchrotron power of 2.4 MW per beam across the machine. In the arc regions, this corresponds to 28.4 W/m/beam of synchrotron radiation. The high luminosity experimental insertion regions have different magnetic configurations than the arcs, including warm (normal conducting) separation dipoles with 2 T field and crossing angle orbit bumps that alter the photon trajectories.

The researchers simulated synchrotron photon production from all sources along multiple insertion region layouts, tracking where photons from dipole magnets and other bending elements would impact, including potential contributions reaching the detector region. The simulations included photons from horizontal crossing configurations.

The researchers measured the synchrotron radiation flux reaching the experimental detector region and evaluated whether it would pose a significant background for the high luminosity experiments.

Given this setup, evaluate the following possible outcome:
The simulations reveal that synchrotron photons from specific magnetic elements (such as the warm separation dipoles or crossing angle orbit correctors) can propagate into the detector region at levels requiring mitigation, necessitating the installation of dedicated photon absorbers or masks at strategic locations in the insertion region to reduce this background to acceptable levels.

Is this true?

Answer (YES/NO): NO